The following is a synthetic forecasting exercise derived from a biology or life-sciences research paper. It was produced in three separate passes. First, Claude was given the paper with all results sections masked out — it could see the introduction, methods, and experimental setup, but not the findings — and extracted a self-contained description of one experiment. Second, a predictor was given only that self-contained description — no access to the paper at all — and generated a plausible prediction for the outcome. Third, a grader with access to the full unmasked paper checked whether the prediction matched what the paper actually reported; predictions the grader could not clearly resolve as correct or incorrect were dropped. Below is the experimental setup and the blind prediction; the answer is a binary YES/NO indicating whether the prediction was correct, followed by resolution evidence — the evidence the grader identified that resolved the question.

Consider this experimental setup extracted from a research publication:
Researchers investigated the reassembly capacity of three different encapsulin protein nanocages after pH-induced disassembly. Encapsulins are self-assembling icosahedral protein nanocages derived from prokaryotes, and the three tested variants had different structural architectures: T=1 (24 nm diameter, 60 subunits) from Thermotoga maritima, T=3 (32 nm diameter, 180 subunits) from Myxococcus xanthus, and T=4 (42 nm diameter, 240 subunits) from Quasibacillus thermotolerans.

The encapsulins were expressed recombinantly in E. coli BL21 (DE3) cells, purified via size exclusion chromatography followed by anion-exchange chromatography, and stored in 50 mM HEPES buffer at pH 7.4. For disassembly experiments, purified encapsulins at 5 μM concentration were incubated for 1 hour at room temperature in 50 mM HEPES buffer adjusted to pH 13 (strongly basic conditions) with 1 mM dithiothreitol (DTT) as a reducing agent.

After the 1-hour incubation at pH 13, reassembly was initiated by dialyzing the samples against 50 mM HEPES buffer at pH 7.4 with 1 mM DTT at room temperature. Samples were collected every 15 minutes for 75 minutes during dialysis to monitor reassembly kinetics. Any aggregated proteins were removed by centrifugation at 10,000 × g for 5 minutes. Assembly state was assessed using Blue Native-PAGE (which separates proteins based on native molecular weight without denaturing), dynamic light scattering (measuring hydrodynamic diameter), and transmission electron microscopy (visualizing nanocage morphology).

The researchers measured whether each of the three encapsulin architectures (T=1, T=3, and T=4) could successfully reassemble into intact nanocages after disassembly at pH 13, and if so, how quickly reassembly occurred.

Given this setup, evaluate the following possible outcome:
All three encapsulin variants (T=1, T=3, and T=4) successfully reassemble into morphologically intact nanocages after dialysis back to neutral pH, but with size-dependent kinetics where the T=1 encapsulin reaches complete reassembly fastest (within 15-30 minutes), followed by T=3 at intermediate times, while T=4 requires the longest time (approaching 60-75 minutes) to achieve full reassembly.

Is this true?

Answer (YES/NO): NO